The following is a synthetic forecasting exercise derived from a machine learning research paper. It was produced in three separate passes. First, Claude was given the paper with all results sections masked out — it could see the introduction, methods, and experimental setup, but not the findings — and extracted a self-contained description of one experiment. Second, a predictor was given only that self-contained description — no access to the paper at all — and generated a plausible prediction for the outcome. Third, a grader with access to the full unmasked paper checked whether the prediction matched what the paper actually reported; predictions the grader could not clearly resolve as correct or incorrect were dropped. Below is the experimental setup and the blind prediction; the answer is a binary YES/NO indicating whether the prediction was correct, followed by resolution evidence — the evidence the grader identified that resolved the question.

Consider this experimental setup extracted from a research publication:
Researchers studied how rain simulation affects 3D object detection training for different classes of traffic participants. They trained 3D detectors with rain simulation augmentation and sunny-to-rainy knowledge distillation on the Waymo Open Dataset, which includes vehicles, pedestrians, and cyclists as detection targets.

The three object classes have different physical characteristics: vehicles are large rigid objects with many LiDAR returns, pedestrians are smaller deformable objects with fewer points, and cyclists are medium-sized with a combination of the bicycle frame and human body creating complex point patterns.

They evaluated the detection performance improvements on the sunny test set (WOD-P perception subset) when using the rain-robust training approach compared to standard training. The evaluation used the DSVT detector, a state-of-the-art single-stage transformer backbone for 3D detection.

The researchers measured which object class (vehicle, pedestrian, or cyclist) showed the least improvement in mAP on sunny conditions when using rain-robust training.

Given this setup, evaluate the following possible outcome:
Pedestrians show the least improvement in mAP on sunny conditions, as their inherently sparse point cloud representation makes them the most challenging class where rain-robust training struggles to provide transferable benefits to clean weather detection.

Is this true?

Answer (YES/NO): NO